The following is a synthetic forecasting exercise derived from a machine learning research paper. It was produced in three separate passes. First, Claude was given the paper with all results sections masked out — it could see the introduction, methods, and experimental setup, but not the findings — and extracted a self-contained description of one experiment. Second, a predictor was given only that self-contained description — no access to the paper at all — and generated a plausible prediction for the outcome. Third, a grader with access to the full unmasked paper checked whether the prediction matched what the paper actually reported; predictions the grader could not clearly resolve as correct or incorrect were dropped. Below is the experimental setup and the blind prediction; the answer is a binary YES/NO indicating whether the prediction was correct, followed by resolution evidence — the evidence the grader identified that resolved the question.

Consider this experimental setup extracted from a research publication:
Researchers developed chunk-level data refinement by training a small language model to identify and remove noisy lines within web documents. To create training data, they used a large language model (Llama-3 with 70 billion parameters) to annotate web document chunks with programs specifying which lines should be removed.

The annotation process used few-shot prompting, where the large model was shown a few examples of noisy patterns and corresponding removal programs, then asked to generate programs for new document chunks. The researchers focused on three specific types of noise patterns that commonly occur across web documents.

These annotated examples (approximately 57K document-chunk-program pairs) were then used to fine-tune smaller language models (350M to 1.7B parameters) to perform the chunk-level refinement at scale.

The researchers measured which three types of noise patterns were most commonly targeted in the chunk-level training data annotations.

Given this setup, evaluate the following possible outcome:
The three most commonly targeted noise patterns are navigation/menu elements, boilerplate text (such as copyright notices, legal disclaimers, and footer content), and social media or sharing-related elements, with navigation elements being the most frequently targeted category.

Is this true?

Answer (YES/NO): NO